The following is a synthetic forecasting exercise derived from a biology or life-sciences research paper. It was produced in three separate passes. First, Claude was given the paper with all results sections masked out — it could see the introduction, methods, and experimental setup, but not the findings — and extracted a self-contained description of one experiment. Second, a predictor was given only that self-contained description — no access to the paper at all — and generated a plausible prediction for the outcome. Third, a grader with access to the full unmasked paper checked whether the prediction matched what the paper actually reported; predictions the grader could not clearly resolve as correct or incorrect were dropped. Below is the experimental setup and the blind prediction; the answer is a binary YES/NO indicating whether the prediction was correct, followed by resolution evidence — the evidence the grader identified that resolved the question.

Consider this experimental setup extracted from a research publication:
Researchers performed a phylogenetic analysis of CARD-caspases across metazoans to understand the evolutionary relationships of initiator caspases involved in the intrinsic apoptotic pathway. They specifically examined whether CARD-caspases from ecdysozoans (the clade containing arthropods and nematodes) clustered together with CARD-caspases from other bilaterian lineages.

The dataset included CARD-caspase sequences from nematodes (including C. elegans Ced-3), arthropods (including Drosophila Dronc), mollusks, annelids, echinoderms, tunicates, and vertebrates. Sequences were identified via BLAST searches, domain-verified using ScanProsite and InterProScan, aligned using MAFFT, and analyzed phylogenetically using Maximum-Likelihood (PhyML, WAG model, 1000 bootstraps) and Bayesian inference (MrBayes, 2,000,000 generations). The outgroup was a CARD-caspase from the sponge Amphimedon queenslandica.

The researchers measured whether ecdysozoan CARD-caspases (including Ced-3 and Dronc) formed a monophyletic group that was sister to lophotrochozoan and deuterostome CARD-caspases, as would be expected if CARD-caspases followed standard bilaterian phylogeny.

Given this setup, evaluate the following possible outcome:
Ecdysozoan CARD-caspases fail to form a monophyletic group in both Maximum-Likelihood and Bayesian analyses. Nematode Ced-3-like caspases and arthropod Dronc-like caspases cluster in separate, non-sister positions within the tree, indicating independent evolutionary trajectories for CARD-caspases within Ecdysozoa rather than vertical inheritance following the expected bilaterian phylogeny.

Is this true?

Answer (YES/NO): NO